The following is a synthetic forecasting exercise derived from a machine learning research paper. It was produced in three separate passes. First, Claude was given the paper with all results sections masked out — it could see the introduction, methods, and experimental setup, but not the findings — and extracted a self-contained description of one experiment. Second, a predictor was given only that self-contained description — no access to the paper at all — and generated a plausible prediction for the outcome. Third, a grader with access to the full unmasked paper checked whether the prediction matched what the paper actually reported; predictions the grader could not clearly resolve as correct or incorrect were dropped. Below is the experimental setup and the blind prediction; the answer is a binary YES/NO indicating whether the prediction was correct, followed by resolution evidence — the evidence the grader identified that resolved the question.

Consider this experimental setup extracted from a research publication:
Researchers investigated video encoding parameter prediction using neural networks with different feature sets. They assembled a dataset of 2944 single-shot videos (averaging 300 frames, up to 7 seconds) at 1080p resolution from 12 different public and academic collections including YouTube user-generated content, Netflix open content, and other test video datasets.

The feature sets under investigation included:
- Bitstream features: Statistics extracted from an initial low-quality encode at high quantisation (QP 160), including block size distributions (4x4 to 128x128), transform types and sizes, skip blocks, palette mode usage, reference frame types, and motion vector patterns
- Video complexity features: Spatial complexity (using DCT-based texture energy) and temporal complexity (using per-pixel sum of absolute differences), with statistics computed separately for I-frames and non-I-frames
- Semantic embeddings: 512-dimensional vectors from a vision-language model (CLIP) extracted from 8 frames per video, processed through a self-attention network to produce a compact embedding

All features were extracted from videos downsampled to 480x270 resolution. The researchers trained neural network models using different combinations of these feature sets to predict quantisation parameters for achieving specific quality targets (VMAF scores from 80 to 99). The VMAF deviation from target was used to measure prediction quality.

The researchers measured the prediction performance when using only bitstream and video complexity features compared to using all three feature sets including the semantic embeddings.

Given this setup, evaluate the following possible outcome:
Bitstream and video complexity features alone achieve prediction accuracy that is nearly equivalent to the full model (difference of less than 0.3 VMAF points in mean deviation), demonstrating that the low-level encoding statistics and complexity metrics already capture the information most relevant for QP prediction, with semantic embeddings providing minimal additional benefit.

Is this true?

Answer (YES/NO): NO